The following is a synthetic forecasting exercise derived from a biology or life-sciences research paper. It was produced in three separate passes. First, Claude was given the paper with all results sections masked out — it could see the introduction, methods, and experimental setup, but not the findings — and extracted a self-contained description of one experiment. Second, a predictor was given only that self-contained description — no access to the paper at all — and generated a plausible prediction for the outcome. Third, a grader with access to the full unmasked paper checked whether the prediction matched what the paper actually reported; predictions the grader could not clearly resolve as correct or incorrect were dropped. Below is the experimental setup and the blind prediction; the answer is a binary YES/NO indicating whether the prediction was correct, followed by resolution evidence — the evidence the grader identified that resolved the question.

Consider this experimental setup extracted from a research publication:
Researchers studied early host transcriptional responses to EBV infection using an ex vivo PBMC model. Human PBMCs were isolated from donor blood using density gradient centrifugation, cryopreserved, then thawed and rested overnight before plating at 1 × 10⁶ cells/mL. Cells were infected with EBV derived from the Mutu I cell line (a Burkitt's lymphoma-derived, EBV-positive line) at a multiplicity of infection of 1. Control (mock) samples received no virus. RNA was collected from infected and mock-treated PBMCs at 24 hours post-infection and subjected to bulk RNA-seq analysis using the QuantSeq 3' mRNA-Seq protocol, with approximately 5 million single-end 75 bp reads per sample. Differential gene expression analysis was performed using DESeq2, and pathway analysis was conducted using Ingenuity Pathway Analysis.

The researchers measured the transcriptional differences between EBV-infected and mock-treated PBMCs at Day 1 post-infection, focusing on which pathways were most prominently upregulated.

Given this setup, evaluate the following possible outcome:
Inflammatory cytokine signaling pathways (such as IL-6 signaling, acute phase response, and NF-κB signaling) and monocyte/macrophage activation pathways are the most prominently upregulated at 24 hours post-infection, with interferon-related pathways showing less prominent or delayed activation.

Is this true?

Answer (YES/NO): NO